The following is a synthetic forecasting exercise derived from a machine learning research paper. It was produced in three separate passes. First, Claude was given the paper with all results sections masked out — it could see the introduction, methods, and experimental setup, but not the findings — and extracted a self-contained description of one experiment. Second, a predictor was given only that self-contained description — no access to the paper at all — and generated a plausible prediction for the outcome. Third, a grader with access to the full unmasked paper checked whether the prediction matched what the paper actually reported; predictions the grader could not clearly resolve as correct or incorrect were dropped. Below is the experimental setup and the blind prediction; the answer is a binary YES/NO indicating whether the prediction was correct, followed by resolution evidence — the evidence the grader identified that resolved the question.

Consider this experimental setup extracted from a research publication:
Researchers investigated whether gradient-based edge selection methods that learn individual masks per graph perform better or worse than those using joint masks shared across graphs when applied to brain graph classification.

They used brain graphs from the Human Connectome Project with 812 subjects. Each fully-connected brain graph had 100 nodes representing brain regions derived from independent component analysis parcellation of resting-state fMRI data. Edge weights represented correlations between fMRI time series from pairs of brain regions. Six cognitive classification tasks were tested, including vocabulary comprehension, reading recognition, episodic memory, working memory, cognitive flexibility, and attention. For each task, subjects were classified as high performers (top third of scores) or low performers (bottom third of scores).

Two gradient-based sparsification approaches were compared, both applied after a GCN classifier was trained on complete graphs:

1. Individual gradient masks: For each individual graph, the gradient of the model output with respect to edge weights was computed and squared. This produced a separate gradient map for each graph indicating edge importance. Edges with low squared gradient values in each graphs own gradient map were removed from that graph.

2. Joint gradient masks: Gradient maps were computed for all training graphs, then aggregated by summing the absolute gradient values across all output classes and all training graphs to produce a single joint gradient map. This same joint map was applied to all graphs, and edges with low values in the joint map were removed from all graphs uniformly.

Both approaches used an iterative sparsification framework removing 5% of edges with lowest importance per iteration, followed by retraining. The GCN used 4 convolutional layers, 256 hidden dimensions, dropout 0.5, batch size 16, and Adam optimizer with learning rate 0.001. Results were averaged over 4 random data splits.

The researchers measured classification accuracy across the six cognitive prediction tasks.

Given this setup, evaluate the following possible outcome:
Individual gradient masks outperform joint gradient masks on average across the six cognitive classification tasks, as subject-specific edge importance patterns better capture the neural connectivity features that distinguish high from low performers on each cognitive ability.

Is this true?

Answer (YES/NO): NO